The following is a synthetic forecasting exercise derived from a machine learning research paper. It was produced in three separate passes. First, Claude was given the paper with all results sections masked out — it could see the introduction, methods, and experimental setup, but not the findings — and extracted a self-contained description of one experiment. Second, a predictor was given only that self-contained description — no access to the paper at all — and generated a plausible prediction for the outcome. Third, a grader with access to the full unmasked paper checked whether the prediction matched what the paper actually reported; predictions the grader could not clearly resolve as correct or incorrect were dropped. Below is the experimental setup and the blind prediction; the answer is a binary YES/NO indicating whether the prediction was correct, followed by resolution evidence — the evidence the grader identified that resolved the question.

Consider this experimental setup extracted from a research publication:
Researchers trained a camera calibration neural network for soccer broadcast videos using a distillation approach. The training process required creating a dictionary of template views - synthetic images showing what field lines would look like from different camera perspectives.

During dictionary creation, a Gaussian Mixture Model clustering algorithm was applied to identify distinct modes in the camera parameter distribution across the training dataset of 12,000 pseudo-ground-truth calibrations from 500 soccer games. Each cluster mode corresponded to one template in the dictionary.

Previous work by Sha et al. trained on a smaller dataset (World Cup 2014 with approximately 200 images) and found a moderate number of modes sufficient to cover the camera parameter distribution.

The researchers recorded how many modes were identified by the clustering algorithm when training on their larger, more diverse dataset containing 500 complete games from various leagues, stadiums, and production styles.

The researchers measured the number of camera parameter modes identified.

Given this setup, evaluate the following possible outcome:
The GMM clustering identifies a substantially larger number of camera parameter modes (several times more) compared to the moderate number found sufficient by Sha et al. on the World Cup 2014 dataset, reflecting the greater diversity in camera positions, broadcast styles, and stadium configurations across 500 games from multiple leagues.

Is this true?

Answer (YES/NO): YES